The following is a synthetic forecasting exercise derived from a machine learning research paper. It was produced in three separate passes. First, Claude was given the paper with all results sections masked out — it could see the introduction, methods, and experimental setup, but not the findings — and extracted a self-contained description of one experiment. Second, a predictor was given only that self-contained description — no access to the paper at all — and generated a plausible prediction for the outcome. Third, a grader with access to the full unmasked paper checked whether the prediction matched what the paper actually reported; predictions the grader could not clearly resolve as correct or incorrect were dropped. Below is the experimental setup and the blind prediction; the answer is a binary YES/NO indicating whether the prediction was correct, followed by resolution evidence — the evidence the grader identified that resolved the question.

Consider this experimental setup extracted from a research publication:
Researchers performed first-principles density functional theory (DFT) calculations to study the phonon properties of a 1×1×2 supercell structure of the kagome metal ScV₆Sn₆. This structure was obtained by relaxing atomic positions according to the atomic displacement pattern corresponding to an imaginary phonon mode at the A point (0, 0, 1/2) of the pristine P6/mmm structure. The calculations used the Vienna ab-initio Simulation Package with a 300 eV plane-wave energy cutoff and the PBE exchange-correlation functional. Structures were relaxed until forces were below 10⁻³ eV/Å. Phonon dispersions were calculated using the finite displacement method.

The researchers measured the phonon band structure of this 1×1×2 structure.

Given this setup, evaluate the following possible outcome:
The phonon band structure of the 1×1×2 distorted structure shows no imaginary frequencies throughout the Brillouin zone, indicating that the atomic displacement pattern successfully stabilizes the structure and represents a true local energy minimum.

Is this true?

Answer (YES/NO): NO